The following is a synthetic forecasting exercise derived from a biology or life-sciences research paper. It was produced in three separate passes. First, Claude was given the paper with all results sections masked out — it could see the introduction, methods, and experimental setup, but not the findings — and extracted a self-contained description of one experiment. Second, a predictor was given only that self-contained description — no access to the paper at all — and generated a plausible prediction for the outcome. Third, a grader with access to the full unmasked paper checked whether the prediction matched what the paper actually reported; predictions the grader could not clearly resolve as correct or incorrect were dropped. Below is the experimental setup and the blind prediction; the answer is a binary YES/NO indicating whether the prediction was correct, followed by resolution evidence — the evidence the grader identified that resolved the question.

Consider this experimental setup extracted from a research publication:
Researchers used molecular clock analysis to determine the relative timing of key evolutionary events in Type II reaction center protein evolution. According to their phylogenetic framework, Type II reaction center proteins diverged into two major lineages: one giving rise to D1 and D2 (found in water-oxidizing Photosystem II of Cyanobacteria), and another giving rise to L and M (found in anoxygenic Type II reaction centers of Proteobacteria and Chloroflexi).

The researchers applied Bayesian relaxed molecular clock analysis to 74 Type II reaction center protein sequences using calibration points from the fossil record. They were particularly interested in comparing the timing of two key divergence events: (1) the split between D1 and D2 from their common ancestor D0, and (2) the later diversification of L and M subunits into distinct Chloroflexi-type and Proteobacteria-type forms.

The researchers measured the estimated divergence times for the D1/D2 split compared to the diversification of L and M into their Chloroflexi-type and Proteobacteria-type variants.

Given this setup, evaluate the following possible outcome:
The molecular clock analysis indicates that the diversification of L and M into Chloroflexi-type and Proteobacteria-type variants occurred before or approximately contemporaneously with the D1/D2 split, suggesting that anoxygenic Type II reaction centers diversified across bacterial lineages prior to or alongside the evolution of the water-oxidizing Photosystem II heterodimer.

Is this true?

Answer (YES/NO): NO